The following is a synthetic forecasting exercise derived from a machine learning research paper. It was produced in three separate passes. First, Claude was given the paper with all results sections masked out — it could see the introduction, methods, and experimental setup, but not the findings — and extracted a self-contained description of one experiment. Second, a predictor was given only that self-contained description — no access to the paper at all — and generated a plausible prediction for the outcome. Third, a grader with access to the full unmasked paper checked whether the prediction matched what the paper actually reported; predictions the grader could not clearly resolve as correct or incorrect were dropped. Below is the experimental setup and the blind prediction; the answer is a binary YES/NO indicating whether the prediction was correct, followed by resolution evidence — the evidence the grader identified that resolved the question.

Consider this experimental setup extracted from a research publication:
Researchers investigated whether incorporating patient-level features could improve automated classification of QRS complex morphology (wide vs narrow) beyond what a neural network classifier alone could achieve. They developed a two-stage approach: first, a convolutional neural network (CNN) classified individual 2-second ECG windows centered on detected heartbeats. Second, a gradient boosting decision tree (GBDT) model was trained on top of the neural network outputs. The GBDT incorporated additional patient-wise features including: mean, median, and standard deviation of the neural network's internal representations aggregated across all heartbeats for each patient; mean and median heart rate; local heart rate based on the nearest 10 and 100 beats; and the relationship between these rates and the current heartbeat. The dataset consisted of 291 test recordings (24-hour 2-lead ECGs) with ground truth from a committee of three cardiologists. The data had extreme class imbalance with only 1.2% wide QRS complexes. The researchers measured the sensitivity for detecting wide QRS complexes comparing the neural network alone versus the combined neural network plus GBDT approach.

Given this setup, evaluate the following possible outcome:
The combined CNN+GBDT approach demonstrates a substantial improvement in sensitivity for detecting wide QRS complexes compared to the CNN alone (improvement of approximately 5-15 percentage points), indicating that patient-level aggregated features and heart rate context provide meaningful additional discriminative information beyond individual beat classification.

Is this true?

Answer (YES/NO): NO